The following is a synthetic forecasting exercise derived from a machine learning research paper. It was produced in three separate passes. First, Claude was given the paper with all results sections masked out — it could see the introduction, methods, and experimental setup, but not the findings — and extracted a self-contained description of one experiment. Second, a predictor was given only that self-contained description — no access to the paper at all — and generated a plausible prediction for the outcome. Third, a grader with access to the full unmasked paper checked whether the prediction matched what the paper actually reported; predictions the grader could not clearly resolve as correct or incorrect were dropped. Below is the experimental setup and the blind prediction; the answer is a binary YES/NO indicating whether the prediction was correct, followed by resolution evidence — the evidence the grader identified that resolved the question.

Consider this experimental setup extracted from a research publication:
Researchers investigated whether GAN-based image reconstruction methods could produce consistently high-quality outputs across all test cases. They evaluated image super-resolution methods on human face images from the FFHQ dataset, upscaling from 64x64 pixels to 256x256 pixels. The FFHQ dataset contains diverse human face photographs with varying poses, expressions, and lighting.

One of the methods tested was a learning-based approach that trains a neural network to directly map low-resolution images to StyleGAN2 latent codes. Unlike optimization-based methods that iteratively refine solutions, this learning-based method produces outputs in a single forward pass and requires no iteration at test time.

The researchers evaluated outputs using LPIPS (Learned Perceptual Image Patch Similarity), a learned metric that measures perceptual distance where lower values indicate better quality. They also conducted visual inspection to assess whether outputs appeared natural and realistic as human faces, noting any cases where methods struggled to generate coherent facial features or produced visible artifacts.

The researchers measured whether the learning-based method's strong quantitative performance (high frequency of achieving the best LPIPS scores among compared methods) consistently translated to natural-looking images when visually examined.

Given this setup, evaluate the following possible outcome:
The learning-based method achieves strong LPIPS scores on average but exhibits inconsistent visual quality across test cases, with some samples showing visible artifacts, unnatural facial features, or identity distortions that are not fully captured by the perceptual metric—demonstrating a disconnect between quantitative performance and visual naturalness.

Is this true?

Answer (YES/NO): YES